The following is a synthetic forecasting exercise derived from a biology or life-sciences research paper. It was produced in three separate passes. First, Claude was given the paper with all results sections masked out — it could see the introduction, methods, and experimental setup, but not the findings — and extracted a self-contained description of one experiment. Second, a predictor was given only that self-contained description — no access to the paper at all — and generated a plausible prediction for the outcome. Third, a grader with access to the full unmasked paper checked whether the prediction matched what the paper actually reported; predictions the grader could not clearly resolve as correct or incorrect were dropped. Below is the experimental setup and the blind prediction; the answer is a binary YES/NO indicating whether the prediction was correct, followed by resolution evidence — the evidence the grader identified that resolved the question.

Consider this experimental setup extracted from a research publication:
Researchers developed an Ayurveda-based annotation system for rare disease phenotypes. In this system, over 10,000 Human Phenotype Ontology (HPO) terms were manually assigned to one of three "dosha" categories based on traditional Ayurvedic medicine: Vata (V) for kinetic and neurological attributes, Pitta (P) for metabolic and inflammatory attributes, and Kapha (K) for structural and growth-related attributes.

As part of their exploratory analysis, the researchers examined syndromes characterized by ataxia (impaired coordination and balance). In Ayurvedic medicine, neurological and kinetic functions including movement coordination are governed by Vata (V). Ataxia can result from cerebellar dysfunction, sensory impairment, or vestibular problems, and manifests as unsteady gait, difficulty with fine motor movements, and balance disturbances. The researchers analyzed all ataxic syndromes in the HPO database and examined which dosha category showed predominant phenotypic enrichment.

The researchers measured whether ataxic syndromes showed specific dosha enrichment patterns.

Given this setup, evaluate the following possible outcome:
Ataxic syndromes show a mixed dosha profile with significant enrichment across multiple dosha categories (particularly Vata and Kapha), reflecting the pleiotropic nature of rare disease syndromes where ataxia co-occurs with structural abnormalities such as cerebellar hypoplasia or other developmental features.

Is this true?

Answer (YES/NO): NO